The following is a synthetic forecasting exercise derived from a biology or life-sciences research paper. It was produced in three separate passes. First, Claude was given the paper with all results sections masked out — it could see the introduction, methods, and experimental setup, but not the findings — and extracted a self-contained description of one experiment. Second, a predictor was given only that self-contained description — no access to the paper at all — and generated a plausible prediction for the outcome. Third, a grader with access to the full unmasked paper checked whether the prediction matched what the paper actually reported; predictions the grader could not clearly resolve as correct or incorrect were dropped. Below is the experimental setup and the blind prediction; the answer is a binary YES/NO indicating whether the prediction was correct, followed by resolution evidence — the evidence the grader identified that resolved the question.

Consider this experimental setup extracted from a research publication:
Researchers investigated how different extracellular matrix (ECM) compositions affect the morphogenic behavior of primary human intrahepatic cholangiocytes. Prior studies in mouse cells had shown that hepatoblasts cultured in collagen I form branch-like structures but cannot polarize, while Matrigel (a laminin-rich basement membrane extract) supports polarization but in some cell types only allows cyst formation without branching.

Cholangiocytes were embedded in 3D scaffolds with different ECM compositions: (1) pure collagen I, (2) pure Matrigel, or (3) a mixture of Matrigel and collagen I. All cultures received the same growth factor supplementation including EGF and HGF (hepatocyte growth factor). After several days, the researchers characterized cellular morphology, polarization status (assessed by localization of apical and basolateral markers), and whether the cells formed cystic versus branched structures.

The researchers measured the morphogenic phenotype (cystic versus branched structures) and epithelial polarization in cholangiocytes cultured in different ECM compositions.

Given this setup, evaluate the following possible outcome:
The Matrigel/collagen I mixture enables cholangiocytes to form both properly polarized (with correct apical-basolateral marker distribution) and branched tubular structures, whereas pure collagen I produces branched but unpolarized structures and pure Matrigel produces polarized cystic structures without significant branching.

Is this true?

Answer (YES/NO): NO